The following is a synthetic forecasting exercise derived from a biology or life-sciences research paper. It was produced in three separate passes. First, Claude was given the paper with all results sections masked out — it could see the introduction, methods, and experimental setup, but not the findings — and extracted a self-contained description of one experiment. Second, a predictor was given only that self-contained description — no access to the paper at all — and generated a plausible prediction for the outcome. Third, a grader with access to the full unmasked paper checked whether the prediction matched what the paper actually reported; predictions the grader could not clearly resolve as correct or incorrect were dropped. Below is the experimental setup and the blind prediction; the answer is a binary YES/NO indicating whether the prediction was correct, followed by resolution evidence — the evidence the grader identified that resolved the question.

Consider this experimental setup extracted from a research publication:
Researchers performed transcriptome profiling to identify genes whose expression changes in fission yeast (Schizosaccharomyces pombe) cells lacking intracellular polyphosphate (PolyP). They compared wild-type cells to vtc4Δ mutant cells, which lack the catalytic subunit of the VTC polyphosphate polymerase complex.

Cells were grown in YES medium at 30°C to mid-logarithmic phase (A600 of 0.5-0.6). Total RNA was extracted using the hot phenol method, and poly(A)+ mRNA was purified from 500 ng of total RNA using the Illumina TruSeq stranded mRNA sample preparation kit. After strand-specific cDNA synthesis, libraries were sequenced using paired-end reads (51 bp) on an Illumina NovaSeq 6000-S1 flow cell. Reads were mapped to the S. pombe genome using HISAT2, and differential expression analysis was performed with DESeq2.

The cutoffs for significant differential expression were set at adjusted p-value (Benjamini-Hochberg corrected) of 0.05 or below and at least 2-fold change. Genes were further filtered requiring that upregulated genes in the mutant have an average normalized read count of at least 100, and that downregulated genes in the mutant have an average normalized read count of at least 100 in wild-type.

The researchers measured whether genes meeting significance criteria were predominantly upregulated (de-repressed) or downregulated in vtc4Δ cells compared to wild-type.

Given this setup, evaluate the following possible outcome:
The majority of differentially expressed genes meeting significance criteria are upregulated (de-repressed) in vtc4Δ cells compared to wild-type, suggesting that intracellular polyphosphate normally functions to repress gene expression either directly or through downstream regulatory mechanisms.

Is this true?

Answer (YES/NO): NO